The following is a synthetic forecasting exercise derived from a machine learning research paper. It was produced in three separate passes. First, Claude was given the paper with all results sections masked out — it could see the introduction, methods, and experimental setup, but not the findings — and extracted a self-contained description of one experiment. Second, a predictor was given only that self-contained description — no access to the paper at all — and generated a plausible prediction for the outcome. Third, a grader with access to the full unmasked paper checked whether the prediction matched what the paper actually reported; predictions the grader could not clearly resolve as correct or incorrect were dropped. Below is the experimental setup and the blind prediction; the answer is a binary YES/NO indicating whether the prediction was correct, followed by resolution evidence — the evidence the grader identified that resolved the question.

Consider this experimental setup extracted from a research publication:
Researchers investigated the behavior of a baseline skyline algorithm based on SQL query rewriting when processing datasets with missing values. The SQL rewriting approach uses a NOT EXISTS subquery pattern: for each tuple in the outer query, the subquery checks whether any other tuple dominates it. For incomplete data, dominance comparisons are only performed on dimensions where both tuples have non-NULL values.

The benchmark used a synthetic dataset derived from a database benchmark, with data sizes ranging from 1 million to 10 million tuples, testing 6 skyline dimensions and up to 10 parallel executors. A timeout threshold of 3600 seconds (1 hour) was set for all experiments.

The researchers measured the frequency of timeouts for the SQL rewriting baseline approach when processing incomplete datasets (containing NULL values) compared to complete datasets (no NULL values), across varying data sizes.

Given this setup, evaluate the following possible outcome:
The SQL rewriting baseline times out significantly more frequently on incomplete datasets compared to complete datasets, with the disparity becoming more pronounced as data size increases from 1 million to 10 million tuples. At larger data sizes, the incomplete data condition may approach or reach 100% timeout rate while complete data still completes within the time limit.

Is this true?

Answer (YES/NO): NO